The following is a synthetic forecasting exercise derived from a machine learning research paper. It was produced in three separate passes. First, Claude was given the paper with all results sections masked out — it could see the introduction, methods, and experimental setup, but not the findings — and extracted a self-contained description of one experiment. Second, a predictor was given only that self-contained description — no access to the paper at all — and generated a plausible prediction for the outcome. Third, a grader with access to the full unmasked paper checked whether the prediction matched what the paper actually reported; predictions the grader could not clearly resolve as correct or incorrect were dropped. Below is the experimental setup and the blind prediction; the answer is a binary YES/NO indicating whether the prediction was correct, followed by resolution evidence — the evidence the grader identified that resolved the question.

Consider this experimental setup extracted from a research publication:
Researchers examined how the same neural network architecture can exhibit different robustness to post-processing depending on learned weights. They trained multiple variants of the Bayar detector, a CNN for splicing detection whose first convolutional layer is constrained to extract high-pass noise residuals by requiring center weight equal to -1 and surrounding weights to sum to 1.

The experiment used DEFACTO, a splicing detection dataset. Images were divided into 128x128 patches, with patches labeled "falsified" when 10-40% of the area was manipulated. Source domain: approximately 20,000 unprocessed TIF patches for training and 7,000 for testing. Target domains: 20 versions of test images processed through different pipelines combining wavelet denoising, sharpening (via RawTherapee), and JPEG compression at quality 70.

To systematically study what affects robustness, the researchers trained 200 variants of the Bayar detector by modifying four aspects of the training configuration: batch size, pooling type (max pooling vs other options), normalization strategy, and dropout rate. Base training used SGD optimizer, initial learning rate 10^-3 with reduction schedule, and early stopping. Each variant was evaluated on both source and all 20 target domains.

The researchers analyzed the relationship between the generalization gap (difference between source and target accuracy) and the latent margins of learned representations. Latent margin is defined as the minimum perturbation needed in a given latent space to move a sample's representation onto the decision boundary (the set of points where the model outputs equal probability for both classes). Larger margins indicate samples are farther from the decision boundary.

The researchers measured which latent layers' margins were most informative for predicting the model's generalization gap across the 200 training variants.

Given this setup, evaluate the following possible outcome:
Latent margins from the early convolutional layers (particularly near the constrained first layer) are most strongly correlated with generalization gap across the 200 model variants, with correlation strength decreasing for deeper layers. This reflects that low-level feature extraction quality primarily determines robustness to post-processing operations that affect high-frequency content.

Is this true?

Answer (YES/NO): NO